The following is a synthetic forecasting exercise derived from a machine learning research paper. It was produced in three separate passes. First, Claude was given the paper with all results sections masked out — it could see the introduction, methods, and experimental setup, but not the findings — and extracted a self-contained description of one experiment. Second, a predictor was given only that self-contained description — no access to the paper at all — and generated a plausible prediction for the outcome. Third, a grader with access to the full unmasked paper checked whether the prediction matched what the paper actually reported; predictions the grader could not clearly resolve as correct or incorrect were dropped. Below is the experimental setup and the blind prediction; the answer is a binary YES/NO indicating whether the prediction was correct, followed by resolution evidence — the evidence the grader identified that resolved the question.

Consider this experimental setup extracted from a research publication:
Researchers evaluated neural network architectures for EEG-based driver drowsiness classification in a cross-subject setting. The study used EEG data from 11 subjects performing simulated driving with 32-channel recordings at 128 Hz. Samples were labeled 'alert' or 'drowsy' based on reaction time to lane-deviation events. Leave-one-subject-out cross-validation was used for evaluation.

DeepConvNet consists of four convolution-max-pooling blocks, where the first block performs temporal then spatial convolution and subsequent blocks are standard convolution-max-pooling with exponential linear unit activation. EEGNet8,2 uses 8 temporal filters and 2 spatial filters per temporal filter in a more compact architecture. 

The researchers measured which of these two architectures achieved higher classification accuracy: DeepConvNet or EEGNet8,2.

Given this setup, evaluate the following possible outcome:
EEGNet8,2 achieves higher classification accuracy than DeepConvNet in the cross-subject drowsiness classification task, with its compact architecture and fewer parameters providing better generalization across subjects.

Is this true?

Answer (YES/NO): YES